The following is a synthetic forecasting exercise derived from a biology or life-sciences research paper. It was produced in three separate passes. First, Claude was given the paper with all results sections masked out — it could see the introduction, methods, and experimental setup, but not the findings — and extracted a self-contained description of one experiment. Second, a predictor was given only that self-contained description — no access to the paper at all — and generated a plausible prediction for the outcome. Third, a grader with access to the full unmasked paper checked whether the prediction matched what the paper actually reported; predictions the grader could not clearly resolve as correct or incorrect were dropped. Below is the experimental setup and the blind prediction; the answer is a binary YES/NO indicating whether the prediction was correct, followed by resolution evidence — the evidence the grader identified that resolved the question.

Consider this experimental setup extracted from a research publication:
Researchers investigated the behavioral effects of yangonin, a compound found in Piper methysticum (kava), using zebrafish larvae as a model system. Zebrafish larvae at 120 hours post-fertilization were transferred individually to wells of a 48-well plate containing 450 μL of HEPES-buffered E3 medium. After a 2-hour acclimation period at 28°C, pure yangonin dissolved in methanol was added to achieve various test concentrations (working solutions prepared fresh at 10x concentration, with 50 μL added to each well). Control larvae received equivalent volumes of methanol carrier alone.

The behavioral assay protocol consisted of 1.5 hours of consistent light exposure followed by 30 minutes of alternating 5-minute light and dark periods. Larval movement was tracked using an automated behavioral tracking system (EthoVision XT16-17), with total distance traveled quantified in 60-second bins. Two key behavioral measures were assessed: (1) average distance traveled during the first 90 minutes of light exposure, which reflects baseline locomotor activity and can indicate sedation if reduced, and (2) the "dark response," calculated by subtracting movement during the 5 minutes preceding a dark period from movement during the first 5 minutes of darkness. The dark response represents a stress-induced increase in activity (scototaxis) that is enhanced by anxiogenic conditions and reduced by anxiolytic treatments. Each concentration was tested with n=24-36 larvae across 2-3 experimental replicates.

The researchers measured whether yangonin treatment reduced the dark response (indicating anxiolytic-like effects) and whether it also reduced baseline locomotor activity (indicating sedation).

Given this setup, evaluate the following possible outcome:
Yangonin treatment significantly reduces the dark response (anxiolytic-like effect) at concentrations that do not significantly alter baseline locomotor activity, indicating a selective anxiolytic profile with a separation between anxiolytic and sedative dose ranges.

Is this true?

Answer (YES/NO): YES